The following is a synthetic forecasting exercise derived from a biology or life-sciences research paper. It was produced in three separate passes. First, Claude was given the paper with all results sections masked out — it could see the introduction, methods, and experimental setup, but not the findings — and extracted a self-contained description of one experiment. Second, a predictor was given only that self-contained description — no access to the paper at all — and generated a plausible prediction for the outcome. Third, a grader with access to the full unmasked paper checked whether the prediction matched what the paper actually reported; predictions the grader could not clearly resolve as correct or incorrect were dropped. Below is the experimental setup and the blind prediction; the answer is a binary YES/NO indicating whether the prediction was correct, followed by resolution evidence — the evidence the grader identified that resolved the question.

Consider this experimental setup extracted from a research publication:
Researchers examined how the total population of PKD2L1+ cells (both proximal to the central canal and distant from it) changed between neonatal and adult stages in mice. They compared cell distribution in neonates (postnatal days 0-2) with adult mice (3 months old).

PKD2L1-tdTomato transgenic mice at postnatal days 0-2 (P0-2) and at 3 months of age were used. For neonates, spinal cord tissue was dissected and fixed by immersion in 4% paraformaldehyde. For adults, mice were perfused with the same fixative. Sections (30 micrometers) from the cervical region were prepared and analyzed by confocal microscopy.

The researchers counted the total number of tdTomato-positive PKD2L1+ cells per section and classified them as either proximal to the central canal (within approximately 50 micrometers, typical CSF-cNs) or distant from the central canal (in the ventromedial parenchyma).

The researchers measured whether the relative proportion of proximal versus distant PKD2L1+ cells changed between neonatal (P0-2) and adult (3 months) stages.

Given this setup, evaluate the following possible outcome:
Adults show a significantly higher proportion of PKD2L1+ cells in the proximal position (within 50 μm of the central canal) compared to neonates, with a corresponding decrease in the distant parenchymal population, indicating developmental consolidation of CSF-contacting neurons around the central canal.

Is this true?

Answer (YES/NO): NO